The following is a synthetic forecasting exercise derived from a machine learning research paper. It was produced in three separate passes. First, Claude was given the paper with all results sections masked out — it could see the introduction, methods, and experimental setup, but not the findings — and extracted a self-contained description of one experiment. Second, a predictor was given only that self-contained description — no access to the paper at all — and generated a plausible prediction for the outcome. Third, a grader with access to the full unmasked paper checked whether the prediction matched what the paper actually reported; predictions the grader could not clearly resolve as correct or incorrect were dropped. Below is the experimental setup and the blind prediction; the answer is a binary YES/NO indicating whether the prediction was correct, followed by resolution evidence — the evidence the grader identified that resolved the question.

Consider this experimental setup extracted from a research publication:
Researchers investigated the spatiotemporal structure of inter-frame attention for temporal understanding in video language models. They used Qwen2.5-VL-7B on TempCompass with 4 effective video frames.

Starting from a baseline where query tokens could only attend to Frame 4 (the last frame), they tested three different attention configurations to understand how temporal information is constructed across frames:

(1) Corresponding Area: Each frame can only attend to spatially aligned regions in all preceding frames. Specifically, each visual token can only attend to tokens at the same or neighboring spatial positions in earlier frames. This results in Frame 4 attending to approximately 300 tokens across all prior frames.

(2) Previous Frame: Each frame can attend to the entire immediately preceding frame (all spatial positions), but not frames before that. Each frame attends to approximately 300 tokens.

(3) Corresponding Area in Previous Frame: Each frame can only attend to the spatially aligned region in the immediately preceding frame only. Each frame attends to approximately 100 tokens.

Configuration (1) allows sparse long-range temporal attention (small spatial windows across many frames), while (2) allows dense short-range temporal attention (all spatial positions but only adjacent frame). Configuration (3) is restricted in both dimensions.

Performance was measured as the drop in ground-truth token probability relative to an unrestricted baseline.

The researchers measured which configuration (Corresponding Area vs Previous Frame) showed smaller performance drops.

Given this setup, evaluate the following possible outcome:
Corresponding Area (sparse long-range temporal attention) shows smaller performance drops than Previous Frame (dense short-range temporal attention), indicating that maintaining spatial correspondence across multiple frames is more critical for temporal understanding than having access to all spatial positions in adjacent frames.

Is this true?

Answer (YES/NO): YES